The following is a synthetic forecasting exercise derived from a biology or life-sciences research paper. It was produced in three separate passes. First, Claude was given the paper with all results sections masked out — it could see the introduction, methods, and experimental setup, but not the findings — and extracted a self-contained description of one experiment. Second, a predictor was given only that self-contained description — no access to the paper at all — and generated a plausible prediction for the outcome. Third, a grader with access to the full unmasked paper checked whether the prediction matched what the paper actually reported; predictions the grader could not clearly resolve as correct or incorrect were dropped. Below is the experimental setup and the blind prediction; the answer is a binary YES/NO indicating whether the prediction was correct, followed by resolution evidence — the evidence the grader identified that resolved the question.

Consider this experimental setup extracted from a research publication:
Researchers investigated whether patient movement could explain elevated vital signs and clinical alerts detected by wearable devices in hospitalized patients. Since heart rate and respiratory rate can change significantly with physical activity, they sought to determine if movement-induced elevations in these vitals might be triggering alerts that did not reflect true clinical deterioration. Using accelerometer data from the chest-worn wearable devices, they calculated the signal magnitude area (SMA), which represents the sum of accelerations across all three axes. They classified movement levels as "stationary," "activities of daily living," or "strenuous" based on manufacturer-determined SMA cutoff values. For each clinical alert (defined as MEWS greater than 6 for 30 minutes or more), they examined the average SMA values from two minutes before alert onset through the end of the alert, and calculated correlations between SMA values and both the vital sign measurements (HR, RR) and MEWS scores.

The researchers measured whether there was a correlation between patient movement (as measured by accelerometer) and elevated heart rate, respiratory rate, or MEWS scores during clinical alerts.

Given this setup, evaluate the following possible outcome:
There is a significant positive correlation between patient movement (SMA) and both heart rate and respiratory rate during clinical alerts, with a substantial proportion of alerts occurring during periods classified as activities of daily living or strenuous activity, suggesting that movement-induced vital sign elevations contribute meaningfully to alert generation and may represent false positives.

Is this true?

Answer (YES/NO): NO